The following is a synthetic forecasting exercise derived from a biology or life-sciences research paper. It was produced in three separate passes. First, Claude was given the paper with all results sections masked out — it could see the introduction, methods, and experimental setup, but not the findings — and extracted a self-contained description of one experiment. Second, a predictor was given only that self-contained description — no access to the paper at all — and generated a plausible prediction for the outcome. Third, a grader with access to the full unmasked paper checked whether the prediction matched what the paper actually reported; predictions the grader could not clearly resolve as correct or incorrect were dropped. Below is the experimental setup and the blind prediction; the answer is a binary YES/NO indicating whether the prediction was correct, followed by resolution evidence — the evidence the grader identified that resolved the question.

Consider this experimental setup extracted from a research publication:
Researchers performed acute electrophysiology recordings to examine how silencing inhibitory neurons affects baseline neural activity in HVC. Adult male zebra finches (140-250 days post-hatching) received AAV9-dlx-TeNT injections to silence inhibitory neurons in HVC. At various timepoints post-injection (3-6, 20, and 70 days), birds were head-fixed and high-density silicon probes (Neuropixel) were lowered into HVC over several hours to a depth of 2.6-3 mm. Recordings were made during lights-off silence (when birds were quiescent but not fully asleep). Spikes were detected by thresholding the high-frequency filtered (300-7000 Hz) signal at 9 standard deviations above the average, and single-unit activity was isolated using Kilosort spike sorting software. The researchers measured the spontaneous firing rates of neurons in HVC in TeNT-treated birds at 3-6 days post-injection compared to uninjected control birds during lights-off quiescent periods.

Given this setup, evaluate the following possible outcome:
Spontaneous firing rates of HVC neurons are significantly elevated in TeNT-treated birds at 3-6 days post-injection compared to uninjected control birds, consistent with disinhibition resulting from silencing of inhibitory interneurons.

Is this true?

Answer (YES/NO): YES